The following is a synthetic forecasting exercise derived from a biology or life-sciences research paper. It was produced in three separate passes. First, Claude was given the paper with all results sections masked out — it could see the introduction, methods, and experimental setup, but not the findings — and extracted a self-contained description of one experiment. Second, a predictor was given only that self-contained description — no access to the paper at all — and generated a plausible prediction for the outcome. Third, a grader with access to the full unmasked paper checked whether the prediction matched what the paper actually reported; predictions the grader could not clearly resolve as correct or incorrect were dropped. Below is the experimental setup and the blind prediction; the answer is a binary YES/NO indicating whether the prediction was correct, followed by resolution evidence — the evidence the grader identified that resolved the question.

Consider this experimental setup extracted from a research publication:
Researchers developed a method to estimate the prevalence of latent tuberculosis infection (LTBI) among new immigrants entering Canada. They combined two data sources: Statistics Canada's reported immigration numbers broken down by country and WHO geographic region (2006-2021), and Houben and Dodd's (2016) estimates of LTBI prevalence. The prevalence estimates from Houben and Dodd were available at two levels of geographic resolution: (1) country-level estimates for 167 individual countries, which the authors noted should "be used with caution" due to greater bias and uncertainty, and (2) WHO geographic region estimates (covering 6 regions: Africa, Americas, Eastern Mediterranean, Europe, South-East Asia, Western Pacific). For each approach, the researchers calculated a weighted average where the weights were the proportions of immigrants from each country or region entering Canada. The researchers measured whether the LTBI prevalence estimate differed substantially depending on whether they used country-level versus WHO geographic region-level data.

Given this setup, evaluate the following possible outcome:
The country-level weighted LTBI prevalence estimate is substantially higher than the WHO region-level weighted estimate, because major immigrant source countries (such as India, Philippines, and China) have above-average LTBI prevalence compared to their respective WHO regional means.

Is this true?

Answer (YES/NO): NO